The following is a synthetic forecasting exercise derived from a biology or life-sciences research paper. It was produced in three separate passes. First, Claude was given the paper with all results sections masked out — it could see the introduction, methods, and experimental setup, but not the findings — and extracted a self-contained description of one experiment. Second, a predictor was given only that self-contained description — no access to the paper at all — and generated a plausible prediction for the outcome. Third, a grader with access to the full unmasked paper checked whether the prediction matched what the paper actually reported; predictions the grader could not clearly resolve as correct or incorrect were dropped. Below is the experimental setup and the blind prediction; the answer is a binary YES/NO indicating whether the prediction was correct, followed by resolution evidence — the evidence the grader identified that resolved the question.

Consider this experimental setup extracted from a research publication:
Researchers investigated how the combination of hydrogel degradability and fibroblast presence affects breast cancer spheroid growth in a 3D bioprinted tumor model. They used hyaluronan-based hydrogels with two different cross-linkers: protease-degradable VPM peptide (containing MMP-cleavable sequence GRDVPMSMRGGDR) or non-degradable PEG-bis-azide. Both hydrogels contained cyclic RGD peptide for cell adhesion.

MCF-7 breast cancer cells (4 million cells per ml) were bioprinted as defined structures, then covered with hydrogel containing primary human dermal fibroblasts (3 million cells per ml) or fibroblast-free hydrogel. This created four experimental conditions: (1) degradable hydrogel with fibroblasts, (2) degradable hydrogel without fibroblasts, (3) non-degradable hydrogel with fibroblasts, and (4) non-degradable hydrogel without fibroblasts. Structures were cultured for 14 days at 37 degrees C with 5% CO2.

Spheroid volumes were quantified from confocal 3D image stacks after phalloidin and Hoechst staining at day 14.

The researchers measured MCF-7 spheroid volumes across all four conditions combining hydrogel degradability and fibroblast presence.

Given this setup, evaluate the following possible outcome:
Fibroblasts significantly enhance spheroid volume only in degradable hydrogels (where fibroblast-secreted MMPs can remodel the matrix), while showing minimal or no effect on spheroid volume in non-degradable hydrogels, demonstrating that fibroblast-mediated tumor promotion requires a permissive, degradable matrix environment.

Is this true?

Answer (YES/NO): NO